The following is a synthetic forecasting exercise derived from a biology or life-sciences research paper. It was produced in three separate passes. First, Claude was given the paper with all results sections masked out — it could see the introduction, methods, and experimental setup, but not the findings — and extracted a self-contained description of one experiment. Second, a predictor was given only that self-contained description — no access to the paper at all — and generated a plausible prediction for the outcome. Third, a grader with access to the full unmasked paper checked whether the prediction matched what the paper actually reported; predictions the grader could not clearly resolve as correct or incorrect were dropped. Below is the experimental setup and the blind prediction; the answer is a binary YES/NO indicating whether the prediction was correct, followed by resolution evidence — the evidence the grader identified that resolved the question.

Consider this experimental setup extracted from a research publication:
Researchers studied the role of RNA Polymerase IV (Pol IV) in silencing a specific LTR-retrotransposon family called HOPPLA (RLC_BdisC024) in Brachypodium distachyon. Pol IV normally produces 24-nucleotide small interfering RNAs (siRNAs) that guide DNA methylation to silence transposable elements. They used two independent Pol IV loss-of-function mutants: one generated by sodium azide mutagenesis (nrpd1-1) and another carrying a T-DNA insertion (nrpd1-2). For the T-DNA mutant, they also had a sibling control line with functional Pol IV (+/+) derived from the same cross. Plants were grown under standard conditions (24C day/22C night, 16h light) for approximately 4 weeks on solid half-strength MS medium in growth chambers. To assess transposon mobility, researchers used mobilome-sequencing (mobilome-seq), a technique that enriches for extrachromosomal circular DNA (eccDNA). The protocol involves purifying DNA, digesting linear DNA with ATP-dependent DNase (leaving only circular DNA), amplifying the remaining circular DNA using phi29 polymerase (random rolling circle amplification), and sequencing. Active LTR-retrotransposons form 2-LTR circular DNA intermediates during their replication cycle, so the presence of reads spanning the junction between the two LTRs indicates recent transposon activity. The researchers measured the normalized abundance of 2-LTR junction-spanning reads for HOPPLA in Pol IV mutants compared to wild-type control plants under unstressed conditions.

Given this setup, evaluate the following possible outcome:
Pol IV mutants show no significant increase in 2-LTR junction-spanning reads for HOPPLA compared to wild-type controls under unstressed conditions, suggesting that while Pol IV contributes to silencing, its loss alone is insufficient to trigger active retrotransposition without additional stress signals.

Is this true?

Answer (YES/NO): NO